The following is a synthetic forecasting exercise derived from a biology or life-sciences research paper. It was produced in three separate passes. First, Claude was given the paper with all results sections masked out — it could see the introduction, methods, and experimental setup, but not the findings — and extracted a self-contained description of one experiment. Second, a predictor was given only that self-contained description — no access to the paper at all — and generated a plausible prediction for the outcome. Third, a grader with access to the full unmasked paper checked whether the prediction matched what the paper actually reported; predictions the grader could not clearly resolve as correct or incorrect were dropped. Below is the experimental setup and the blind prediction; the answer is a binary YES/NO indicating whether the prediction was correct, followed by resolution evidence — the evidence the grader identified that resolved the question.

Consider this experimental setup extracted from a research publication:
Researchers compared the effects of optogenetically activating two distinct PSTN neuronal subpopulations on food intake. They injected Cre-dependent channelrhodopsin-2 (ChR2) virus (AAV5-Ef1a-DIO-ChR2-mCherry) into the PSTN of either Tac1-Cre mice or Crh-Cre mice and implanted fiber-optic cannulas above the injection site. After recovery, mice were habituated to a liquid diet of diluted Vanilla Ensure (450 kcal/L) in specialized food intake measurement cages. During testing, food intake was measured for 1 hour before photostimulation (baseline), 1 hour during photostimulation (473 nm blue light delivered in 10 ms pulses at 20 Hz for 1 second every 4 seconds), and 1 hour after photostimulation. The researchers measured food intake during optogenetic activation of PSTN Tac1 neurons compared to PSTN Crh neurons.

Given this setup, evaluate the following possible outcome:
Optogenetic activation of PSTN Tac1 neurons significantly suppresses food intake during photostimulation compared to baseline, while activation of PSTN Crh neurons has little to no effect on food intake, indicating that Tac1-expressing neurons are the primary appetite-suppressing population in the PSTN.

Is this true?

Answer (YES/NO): YES